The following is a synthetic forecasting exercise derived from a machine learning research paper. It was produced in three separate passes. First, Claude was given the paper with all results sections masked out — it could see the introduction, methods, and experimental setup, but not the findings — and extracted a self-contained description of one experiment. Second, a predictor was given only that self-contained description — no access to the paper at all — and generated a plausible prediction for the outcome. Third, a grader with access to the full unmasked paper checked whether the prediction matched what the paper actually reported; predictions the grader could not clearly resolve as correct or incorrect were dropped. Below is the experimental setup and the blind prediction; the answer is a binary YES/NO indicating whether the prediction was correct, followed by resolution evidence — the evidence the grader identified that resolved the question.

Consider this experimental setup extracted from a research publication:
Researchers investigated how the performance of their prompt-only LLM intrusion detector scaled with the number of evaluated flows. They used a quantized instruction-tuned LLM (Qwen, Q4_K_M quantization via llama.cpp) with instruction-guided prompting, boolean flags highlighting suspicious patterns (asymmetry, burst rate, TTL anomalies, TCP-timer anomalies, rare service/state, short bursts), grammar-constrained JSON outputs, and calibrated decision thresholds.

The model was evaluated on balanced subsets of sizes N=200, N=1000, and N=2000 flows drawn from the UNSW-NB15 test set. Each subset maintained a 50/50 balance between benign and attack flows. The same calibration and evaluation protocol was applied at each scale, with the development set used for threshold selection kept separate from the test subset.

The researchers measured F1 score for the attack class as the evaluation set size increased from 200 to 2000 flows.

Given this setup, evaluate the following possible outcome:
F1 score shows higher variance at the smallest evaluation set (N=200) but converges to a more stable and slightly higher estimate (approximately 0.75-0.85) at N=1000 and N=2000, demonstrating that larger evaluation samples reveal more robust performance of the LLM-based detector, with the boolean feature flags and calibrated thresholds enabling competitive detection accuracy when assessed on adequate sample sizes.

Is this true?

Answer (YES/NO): NO